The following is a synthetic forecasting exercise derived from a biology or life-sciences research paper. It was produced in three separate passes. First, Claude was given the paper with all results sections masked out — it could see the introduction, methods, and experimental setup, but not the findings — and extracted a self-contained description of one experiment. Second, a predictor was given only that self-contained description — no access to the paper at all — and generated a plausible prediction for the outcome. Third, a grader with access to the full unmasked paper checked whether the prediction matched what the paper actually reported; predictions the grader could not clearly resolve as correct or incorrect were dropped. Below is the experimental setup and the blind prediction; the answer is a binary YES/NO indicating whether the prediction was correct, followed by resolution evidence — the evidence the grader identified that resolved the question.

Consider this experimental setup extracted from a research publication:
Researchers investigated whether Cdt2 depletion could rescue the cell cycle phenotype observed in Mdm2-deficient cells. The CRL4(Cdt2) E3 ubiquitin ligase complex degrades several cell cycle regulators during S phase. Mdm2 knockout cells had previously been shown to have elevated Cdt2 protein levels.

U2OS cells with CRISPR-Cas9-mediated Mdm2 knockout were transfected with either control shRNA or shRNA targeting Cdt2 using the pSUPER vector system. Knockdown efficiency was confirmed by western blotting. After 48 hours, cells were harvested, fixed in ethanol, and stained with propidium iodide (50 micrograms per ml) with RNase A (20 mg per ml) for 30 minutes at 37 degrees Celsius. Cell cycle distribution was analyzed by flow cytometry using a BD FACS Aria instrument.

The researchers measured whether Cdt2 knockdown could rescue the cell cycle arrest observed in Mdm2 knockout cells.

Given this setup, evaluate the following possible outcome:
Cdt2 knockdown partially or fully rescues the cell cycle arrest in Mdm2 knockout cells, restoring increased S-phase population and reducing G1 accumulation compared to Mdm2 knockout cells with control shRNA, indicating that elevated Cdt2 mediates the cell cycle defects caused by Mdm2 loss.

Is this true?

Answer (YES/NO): NO